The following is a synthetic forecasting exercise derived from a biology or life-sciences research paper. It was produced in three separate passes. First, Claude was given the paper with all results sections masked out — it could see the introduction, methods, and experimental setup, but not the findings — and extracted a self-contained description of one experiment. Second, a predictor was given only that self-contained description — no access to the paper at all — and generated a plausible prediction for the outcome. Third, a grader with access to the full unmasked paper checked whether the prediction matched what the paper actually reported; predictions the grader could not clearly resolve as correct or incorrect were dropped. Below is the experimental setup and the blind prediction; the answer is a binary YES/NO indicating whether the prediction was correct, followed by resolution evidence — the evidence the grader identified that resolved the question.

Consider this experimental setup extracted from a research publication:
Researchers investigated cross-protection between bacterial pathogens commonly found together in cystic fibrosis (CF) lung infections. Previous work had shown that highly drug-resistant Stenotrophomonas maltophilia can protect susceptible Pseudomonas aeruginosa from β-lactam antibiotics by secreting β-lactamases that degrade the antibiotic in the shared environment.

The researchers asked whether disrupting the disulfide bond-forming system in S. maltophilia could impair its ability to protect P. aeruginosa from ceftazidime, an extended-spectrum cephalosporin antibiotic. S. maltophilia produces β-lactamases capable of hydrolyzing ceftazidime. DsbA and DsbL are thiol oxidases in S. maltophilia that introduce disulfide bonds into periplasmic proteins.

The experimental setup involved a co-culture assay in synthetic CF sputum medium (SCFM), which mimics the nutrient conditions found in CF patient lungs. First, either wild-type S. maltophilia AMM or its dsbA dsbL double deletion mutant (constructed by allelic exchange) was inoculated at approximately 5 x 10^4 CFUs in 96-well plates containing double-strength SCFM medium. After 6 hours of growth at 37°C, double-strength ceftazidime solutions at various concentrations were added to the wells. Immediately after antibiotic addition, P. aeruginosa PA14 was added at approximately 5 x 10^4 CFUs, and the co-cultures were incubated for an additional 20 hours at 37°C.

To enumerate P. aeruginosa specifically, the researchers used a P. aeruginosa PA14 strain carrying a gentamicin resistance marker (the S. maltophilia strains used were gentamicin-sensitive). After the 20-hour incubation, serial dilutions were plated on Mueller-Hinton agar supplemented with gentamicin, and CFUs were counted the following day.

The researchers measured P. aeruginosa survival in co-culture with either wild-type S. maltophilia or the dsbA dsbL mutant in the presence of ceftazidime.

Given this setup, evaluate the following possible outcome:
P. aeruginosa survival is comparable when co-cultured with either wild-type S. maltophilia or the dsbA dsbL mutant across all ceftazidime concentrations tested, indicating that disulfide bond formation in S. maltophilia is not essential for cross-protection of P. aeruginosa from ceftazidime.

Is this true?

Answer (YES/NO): NO